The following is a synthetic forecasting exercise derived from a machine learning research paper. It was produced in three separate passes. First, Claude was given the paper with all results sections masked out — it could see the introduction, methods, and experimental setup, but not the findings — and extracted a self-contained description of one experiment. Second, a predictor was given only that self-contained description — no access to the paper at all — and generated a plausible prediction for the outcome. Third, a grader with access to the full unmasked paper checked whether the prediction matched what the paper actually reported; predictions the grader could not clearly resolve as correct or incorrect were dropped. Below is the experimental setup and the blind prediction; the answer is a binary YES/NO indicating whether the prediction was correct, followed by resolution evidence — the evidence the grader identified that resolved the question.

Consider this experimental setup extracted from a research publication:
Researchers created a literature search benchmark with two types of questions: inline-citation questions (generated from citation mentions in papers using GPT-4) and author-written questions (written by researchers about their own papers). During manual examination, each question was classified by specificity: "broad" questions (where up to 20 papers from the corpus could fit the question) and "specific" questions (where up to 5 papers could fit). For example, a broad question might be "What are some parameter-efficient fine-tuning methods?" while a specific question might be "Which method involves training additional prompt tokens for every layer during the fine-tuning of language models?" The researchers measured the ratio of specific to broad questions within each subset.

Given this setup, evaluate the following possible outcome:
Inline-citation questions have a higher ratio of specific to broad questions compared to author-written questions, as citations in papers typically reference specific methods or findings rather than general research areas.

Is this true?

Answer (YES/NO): NO